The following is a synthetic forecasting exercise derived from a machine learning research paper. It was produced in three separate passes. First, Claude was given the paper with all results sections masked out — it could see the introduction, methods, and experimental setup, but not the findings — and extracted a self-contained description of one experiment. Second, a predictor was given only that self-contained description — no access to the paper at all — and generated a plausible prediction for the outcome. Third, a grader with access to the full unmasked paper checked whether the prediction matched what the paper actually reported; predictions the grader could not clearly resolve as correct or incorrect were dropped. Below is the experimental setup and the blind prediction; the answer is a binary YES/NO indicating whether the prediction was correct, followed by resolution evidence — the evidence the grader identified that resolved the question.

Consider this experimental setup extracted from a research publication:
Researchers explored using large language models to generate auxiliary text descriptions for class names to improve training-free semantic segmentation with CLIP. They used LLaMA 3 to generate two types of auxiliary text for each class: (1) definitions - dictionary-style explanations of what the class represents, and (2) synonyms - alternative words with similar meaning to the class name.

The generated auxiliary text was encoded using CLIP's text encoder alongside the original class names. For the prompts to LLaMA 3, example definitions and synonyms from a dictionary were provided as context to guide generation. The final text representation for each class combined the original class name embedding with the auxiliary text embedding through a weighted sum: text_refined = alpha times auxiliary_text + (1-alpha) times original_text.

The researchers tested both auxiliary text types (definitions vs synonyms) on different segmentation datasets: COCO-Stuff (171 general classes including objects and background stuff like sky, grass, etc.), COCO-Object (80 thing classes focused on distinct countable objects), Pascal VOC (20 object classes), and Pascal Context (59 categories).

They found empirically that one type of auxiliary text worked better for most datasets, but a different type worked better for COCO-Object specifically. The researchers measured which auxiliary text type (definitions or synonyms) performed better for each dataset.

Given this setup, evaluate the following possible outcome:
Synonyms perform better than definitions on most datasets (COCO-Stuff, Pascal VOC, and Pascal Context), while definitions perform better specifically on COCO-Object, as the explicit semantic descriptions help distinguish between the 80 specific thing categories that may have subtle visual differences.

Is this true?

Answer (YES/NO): NO